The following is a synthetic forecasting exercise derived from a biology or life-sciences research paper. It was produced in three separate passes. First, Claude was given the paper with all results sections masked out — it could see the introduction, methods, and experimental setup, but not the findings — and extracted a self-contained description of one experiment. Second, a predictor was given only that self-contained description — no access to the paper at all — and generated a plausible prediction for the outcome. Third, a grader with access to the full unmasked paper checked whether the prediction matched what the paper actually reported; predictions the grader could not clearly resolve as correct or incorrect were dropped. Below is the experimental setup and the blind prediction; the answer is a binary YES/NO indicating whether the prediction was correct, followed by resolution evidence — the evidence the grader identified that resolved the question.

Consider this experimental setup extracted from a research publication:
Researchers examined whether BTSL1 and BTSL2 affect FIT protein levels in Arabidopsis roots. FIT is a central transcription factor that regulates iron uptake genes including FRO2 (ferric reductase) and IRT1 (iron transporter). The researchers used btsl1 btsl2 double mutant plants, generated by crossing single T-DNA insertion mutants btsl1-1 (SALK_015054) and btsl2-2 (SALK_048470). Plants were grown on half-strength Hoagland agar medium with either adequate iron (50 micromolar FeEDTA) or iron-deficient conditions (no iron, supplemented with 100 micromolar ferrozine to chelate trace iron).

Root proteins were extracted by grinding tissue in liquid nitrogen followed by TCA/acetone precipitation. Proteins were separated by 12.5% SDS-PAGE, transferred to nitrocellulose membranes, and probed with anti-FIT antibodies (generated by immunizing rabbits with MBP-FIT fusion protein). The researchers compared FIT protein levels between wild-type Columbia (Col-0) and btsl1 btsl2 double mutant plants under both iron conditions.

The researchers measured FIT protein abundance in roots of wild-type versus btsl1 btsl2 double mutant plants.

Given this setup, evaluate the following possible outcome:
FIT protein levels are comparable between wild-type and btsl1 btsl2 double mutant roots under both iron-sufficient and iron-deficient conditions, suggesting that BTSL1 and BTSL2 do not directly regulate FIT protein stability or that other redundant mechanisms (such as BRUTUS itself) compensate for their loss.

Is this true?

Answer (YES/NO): NO